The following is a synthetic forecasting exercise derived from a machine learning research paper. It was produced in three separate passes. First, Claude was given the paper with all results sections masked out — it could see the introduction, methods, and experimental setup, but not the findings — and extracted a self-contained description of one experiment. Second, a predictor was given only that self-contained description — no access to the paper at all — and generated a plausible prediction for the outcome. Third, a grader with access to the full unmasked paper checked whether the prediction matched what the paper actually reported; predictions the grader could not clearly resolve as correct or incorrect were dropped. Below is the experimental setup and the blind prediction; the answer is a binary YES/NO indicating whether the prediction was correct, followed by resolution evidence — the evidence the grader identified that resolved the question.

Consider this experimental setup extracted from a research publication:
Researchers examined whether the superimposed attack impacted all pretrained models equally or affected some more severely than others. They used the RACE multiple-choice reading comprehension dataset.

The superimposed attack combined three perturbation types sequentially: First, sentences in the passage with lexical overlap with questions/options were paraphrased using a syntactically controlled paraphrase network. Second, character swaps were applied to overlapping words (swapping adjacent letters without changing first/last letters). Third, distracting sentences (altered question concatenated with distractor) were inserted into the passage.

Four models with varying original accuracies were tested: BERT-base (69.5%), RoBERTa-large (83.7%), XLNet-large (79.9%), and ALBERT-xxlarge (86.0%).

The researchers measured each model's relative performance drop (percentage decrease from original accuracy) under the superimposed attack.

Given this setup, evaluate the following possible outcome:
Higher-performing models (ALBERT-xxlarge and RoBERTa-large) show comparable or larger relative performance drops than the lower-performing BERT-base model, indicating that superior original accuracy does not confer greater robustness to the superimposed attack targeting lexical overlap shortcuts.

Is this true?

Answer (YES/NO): NO